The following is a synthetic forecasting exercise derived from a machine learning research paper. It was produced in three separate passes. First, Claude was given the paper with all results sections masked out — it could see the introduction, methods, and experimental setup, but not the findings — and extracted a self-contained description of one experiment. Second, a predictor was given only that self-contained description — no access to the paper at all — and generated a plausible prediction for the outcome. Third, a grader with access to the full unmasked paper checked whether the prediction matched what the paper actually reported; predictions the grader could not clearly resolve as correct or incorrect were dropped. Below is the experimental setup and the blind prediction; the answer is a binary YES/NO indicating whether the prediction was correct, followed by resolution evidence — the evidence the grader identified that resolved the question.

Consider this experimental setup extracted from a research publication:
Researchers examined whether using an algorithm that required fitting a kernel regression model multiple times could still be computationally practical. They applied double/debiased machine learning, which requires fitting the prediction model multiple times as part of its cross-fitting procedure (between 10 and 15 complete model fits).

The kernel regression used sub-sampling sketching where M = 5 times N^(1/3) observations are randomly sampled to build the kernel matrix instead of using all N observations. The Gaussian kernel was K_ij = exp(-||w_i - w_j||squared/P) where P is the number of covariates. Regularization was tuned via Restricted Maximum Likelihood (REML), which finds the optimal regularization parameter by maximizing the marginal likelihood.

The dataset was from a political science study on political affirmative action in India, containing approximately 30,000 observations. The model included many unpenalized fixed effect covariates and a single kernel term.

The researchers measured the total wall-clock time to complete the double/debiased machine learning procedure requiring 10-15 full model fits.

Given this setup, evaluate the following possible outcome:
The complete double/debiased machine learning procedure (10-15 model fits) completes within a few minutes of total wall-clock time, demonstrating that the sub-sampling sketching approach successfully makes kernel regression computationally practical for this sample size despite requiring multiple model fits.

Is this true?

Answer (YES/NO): YES